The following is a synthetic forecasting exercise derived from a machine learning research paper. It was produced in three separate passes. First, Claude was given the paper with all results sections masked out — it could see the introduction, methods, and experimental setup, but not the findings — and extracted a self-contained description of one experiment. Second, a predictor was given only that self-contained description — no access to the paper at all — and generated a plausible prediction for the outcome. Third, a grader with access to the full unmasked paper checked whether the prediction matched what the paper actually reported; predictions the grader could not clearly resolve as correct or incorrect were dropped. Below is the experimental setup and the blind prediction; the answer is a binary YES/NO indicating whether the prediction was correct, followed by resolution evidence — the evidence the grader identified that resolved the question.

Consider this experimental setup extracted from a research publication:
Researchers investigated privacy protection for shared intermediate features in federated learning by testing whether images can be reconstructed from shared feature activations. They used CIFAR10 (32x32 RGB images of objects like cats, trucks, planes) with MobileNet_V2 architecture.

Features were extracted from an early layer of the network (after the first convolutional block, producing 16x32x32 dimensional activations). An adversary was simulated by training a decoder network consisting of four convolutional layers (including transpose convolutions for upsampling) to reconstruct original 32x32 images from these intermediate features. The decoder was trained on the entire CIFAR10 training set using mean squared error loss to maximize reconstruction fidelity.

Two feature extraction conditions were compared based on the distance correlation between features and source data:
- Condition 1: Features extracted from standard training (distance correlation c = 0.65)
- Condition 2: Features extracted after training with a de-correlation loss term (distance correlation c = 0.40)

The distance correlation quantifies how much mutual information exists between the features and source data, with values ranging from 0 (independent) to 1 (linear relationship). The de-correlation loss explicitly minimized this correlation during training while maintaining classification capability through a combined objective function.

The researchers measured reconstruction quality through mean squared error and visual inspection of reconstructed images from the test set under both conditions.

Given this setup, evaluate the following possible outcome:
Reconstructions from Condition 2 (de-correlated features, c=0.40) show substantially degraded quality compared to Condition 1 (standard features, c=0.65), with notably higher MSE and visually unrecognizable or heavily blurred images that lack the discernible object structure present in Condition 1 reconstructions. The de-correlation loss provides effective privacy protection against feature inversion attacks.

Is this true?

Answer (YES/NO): NO